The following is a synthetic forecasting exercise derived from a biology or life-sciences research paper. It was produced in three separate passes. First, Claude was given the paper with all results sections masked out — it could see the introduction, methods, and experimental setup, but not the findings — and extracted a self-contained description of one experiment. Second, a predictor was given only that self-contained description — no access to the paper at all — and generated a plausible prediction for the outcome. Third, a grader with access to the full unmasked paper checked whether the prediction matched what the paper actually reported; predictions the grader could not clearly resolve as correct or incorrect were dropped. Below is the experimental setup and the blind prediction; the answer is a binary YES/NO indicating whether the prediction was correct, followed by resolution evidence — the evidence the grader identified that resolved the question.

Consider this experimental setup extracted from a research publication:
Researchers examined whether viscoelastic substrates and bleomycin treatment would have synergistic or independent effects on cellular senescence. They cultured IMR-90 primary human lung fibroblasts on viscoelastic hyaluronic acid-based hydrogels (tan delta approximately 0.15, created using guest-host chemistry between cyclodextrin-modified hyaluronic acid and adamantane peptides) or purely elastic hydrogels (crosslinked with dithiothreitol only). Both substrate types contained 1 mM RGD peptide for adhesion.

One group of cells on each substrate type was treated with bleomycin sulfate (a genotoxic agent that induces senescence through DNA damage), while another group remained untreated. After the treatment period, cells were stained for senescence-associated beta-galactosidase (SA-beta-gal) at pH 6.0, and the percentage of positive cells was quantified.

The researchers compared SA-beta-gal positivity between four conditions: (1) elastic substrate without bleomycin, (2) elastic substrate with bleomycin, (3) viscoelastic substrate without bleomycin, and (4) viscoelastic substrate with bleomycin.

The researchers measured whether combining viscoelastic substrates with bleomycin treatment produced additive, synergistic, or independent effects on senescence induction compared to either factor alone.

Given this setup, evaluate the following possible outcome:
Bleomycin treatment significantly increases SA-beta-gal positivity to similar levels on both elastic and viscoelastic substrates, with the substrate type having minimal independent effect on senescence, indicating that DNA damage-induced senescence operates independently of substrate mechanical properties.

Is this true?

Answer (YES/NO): NO